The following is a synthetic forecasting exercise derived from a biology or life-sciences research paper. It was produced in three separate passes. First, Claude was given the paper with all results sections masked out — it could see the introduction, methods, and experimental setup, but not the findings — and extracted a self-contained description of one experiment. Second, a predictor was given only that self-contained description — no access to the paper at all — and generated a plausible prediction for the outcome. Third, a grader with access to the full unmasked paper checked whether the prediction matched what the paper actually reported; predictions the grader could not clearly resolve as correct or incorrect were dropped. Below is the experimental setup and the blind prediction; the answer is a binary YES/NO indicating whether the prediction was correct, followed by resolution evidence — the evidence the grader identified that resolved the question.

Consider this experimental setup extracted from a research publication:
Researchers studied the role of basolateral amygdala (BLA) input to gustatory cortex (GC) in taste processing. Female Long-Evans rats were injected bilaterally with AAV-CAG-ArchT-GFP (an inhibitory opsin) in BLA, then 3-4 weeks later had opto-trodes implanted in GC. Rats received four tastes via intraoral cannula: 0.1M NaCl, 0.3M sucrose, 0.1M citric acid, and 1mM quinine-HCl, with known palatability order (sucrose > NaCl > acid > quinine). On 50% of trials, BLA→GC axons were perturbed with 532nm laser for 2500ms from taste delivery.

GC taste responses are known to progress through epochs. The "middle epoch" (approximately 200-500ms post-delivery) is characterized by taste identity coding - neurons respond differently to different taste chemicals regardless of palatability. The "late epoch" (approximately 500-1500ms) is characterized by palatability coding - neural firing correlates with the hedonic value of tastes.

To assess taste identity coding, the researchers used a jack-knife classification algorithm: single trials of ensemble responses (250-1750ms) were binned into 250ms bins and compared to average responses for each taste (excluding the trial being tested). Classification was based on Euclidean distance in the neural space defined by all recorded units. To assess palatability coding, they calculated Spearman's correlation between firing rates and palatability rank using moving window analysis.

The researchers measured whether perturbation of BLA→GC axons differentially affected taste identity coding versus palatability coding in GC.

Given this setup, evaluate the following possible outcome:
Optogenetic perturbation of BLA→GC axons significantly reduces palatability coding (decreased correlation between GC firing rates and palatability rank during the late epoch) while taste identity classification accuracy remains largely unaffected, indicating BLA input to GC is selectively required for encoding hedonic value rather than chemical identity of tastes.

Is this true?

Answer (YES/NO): YES